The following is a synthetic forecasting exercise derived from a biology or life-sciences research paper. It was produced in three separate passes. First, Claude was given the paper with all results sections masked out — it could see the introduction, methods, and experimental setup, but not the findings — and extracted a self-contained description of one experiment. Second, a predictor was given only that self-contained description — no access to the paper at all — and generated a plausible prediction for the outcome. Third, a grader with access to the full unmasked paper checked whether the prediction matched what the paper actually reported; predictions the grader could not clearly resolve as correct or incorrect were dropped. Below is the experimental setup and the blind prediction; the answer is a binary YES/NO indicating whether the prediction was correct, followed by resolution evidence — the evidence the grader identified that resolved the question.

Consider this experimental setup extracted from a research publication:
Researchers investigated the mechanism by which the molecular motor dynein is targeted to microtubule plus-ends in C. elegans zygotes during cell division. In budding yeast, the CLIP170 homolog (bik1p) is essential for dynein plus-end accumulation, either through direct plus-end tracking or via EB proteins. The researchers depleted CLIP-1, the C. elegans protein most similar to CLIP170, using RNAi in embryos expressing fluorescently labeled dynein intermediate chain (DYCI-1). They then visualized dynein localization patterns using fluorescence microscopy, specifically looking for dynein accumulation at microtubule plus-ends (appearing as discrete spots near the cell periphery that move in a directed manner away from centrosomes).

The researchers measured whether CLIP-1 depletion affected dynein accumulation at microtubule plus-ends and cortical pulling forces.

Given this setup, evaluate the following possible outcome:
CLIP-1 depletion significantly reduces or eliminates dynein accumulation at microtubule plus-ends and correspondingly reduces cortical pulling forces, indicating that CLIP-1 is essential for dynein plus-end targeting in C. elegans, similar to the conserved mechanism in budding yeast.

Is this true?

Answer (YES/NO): NO